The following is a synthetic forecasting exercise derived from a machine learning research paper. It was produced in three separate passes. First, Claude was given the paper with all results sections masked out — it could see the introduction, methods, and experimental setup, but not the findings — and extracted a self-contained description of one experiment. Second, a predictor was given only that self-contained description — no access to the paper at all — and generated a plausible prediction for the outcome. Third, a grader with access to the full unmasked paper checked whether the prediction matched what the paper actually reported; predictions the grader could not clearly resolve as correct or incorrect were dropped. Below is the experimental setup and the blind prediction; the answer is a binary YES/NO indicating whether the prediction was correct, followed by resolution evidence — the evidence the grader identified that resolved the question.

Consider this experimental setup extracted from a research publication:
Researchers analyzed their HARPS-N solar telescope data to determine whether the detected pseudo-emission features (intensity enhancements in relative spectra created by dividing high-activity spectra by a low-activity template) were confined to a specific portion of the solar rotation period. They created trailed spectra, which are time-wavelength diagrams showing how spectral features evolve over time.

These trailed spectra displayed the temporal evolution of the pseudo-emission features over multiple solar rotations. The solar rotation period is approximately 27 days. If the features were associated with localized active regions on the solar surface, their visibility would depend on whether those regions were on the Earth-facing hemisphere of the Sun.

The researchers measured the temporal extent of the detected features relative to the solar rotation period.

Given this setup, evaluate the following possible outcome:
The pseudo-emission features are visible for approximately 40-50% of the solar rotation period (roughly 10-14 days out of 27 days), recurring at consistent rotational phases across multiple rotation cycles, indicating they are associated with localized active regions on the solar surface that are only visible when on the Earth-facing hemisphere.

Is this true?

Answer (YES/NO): YES